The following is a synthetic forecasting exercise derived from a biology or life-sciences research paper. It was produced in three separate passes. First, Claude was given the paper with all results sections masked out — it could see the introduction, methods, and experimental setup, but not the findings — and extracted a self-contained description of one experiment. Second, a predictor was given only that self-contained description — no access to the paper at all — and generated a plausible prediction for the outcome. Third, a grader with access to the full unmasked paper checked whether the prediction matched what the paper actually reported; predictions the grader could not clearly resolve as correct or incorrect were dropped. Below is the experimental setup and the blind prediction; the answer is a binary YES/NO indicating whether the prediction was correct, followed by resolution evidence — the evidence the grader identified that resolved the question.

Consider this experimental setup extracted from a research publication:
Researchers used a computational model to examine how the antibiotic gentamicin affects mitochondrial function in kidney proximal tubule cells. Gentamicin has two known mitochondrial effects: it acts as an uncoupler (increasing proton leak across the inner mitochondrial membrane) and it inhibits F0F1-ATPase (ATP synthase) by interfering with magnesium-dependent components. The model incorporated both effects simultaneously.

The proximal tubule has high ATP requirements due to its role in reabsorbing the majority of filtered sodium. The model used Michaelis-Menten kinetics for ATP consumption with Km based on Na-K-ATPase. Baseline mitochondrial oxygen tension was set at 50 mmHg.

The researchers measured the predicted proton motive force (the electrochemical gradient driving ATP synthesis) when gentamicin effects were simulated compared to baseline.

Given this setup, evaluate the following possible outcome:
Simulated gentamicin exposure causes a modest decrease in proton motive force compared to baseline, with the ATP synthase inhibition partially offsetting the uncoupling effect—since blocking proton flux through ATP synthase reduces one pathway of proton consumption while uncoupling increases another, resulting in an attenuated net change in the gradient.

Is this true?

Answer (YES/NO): NO